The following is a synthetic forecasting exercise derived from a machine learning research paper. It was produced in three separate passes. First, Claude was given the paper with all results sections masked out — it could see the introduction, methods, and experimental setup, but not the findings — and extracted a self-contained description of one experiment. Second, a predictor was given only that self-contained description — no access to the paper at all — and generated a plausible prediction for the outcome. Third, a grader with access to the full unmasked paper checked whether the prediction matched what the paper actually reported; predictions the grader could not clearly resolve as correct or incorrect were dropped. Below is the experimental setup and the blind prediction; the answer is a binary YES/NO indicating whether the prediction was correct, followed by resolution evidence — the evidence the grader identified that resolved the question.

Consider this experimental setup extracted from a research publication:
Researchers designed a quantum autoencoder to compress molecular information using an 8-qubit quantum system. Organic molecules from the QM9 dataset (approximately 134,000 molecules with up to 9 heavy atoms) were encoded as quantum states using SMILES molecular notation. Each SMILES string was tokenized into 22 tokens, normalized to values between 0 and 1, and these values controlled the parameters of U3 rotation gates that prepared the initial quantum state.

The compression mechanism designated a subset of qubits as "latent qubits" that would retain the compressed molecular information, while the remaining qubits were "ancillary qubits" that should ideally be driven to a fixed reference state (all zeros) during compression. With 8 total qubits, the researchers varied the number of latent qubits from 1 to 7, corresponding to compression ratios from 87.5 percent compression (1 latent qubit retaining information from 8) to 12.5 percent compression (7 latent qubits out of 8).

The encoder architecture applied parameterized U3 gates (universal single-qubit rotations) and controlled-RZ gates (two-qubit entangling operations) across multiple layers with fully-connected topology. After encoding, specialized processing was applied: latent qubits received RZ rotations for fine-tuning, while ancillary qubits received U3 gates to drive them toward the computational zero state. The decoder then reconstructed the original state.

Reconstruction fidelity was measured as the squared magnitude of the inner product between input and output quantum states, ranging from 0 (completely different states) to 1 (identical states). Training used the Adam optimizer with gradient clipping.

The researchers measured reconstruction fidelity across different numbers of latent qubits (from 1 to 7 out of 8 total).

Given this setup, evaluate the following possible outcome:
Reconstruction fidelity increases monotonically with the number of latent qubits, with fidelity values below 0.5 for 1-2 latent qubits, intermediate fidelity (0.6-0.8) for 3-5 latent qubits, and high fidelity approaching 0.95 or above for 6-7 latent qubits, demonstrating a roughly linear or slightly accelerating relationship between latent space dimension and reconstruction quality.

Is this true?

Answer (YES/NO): NO